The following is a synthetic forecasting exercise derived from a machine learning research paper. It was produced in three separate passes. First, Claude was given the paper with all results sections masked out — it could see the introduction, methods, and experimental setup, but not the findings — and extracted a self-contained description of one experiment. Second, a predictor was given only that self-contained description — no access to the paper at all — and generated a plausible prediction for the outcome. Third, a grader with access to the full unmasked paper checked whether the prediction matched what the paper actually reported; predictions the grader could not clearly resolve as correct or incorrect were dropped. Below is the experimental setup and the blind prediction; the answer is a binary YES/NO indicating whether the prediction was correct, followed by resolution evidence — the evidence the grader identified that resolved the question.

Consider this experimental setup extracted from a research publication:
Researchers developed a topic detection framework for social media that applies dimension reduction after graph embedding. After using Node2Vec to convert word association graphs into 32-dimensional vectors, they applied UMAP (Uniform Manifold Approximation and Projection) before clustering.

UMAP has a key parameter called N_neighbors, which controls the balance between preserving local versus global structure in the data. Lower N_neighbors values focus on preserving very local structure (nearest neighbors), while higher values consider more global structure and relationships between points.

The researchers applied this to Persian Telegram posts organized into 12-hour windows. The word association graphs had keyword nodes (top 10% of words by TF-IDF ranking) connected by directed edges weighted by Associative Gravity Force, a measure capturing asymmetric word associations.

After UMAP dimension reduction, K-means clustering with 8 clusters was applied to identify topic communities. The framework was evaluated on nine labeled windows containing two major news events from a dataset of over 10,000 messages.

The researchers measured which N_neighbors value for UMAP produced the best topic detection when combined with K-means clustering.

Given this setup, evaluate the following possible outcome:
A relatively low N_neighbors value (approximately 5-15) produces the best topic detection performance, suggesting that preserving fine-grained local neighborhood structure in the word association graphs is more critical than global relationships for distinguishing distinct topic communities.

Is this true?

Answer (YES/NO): NO